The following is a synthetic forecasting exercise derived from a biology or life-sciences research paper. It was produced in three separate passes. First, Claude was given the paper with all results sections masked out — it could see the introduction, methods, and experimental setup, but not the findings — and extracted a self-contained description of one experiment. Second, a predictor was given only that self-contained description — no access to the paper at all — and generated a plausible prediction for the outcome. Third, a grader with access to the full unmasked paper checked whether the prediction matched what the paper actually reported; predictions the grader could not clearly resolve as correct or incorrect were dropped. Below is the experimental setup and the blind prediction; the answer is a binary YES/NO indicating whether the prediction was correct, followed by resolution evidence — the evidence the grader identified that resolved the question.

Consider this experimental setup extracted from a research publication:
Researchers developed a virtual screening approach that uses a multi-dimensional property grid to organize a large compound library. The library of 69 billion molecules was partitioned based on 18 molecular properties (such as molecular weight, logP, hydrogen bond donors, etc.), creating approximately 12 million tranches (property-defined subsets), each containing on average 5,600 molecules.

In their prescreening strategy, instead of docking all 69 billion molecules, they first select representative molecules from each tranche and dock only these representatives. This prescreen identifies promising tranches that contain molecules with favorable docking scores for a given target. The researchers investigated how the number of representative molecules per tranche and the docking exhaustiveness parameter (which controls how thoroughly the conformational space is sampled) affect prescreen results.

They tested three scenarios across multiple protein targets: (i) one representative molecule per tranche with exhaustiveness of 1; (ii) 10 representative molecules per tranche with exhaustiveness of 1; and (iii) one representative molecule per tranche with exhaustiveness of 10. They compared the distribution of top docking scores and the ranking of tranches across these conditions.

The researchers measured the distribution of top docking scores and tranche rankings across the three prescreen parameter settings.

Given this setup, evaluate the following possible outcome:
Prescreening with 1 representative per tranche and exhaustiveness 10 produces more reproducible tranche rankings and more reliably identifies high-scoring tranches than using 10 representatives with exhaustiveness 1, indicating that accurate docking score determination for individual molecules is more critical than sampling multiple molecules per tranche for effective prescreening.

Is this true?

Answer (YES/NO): NO